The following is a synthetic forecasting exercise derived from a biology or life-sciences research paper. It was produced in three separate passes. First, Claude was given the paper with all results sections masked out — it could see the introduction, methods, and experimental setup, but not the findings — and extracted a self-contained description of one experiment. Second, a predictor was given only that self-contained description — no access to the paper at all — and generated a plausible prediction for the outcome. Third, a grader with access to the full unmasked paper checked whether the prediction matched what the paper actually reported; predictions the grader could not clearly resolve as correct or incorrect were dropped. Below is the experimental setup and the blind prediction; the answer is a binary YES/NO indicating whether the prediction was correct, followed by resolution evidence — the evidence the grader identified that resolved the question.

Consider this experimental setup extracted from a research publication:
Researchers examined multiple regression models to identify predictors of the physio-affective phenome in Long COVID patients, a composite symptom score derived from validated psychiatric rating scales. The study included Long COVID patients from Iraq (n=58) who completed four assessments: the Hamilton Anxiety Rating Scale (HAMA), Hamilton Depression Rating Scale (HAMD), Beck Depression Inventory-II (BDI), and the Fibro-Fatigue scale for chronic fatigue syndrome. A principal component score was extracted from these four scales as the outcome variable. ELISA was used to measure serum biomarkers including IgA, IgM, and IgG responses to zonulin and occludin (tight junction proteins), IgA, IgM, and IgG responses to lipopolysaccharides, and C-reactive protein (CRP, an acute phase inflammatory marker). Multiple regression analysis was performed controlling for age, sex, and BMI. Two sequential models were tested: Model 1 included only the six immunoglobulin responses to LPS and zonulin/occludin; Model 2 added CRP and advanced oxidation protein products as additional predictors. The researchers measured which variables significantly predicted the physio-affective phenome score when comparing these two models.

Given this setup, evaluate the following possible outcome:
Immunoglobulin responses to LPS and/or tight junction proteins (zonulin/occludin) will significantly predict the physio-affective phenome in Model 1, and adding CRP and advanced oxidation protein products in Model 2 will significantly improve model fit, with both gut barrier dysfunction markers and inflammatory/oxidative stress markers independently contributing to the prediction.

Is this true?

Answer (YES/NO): NO